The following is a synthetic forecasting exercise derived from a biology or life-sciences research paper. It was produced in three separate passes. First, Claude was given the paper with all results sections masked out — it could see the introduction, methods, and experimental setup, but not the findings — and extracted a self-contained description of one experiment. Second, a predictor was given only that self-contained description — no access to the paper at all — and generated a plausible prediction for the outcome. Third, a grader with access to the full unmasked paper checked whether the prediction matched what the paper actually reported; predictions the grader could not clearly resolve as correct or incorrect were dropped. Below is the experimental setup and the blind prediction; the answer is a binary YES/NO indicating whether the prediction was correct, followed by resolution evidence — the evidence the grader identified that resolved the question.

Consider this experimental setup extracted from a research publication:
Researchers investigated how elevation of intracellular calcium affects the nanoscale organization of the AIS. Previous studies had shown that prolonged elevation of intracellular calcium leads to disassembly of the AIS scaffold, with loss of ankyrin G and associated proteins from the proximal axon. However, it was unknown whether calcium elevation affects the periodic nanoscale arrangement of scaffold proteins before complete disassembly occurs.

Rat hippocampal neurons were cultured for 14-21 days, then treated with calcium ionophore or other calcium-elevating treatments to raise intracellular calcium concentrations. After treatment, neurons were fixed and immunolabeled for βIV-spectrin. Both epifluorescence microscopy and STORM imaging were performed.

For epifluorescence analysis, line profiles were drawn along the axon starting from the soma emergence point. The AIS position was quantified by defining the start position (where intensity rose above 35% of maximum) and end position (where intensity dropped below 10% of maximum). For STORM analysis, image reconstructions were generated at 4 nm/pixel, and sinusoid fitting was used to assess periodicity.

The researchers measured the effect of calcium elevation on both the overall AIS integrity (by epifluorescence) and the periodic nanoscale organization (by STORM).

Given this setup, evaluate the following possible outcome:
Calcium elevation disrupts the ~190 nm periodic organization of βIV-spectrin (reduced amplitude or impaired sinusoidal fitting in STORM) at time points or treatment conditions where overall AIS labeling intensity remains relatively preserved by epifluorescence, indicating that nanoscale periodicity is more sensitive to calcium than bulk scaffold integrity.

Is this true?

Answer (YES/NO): NO